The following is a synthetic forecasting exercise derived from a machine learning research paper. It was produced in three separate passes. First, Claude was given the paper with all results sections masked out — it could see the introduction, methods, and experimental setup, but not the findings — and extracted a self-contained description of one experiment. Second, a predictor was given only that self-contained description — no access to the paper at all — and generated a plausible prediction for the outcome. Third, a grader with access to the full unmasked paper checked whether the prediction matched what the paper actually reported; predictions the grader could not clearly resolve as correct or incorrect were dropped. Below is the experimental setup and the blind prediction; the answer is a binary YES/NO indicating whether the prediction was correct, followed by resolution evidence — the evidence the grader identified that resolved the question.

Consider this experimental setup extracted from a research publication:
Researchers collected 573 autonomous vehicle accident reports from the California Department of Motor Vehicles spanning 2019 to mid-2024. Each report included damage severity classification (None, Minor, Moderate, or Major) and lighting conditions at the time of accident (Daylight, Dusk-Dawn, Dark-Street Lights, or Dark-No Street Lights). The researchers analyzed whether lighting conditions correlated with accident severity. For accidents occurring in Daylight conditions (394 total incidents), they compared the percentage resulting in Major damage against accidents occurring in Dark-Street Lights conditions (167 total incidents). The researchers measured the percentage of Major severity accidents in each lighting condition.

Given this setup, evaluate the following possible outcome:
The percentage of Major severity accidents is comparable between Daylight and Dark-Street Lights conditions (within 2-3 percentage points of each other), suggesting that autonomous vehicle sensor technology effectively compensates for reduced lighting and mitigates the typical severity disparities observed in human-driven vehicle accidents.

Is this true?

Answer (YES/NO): NO